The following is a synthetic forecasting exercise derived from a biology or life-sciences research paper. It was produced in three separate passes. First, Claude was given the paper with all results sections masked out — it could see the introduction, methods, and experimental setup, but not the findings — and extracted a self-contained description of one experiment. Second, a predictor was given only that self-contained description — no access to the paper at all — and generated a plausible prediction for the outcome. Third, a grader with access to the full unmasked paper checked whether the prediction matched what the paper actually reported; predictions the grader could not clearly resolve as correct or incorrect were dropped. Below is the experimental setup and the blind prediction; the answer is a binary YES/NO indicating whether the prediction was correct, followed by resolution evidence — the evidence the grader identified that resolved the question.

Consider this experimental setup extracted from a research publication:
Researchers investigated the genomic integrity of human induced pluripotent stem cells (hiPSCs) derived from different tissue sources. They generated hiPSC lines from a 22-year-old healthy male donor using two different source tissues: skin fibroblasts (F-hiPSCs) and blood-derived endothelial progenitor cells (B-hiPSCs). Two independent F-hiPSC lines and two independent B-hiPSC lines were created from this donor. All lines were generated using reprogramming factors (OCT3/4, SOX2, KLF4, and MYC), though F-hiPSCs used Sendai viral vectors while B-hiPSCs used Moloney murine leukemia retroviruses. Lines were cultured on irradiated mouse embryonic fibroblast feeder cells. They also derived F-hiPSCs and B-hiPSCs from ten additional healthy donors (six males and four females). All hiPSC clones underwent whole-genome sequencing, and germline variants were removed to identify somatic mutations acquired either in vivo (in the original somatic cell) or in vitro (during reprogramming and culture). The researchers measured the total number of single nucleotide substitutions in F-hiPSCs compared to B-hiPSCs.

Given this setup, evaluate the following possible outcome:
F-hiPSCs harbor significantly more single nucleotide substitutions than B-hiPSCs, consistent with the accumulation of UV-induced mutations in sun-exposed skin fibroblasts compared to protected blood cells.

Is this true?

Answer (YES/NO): YES